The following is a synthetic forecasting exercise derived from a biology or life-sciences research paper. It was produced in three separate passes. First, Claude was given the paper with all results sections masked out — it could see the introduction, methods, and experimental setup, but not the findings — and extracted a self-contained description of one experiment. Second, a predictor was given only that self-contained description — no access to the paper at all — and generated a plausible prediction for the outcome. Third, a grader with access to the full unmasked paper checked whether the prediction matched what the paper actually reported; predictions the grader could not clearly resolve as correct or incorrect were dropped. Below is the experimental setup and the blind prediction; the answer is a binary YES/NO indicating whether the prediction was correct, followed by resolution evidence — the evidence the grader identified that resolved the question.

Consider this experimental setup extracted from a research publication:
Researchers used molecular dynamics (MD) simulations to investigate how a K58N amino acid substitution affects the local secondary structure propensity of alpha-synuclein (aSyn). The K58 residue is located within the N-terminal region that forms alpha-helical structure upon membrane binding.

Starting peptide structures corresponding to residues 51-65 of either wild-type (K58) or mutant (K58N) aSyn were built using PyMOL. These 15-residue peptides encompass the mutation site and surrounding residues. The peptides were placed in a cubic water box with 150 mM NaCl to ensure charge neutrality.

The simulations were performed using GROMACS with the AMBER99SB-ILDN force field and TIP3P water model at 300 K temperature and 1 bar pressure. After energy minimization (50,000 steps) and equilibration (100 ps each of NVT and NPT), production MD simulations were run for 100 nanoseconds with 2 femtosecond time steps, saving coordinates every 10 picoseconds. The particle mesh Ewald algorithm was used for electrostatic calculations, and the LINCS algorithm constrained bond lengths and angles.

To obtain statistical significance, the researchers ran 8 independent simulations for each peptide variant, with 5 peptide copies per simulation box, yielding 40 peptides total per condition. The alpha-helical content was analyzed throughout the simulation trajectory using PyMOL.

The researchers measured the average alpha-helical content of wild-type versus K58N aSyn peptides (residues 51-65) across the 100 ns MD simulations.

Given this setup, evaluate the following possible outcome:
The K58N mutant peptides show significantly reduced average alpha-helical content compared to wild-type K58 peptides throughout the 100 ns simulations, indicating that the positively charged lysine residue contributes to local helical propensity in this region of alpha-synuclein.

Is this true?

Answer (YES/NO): YES